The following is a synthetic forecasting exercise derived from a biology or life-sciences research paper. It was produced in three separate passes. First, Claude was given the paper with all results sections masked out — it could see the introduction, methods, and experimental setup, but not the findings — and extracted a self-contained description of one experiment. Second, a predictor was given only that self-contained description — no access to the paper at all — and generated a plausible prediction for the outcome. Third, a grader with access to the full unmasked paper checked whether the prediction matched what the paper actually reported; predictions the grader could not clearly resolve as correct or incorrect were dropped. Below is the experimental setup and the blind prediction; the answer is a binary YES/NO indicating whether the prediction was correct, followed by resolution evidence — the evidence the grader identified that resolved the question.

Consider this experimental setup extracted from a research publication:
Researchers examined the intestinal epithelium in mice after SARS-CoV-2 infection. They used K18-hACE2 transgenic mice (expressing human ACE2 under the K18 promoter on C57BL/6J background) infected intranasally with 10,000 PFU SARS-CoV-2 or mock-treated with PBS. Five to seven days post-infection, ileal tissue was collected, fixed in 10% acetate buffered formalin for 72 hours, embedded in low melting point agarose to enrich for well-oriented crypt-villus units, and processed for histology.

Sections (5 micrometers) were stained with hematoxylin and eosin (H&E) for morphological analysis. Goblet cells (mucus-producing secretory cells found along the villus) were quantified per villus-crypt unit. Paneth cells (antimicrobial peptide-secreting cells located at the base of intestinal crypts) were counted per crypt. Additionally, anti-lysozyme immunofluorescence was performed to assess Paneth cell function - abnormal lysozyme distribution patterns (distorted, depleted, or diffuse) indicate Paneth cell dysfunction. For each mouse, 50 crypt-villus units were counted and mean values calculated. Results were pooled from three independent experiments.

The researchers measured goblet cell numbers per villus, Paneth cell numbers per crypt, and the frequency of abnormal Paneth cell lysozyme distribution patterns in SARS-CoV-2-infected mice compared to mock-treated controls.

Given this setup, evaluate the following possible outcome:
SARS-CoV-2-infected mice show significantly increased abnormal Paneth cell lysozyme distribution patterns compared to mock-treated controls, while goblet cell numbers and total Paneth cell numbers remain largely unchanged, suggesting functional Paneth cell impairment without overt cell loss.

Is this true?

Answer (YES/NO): NO